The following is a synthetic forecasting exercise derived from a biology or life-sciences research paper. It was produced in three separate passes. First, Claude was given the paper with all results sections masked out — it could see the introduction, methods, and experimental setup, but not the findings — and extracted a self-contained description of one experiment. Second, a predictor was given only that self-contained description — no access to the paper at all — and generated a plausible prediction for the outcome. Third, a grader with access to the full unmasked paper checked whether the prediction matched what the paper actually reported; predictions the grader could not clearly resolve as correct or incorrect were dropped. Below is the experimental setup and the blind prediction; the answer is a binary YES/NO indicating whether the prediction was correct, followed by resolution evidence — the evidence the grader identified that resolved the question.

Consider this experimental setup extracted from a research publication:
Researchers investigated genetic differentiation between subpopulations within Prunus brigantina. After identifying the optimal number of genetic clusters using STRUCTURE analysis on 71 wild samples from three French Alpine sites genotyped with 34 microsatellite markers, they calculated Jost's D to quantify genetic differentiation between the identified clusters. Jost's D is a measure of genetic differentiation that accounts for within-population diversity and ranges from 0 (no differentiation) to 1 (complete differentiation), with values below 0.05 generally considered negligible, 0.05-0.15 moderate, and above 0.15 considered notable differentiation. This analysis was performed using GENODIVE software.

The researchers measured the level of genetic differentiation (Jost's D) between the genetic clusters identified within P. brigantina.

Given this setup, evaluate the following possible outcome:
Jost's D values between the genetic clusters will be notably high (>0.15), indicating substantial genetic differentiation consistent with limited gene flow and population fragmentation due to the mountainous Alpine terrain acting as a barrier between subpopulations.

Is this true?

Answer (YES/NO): NO